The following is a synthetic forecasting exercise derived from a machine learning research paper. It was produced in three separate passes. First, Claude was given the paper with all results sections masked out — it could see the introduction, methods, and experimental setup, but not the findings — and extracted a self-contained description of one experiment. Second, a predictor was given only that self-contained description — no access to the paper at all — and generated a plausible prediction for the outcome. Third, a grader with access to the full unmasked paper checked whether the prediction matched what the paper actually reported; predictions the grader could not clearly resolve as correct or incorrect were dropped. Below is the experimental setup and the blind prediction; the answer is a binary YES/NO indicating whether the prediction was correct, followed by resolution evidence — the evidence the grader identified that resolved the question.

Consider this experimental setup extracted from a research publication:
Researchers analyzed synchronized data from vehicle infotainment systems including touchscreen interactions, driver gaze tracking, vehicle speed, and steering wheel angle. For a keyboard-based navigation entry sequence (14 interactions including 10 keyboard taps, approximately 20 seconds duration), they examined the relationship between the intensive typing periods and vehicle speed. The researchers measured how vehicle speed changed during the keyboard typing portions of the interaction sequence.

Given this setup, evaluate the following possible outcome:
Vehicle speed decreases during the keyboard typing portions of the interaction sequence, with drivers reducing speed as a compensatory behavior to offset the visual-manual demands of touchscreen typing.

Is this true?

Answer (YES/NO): YES